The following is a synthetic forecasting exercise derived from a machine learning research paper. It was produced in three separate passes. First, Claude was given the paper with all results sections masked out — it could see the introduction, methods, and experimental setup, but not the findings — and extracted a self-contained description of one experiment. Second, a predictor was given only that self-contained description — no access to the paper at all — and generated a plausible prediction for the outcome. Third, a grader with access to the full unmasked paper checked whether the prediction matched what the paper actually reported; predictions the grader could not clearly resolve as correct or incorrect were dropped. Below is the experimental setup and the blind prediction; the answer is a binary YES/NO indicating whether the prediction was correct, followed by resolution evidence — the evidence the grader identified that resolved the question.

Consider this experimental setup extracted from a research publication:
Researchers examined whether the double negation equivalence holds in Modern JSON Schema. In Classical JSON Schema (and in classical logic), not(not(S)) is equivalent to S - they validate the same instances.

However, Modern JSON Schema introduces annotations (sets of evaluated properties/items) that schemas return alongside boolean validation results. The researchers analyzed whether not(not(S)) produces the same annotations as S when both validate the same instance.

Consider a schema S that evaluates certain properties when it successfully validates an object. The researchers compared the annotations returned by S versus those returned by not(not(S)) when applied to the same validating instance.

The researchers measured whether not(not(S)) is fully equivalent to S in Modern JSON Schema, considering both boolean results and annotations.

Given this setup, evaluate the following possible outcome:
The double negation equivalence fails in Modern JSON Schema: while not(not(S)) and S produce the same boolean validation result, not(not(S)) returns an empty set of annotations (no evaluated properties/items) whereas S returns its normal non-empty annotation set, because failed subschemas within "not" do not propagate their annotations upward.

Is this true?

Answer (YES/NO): YES